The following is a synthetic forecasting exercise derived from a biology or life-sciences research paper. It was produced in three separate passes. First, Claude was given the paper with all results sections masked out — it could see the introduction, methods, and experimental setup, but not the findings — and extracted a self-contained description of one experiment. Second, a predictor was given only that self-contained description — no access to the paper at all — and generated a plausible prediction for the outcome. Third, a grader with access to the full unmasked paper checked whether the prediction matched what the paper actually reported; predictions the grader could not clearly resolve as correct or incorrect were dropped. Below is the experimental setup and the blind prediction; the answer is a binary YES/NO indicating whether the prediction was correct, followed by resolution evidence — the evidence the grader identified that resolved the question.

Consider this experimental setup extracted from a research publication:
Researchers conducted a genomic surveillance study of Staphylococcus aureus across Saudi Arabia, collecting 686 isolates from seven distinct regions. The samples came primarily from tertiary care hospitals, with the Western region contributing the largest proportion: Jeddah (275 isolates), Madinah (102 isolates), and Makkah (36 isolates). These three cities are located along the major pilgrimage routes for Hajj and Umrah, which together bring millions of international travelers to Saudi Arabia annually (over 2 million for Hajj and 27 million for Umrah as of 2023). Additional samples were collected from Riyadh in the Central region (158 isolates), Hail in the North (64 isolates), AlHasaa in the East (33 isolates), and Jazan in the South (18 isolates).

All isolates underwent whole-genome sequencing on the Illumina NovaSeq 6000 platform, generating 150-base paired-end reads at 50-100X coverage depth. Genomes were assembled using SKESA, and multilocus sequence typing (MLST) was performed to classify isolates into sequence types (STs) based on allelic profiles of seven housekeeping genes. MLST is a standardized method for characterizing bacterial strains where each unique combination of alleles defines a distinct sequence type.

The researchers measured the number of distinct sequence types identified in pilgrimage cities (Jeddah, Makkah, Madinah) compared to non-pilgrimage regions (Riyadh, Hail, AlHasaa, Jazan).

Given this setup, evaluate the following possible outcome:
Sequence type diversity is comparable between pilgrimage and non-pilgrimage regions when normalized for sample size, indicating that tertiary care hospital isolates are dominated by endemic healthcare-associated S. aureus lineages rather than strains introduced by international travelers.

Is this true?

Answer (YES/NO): NO